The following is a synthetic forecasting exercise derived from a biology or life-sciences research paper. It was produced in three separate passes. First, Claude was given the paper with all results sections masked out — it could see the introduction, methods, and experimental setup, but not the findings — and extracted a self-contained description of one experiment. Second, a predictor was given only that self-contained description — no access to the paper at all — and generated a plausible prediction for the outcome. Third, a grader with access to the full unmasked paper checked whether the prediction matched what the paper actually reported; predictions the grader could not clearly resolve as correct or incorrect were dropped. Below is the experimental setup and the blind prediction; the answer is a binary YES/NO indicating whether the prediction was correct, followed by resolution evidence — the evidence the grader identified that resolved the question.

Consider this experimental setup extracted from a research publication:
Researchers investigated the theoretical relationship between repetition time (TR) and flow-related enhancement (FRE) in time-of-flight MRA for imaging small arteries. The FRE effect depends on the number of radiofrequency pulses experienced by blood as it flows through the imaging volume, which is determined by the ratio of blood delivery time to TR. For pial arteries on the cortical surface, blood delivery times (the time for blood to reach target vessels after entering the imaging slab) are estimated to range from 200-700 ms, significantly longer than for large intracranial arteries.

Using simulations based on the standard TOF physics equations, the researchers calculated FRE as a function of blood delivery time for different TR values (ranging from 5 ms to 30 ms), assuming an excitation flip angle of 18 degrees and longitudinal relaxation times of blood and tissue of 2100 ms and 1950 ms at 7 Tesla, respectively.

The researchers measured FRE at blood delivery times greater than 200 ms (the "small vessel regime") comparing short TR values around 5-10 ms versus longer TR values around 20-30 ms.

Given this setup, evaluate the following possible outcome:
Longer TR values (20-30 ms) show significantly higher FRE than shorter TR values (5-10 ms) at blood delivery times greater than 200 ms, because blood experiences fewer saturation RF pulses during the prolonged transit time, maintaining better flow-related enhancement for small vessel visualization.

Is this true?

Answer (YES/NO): YES